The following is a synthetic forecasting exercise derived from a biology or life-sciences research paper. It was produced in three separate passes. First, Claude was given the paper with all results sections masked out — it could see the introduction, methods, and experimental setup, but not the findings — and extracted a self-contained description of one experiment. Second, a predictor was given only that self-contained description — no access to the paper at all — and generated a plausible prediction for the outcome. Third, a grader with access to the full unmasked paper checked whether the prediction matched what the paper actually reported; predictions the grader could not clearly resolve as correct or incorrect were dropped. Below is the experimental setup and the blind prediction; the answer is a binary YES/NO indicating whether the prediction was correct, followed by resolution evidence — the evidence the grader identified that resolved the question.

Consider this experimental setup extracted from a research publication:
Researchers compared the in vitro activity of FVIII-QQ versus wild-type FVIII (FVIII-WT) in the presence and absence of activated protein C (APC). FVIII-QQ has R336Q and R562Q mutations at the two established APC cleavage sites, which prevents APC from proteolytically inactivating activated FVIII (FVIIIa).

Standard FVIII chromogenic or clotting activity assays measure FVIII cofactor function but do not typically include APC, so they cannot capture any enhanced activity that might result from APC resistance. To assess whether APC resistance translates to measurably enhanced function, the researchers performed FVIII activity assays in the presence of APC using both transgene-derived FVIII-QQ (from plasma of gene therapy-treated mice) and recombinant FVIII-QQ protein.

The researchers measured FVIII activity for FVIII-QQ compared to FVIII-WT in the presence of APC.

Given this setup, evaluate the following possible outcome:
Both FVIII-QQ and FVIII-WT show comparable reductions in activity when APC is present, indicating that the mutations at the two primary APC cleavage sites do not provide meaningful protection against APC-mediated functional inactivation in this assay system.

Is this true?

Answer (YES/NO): NO